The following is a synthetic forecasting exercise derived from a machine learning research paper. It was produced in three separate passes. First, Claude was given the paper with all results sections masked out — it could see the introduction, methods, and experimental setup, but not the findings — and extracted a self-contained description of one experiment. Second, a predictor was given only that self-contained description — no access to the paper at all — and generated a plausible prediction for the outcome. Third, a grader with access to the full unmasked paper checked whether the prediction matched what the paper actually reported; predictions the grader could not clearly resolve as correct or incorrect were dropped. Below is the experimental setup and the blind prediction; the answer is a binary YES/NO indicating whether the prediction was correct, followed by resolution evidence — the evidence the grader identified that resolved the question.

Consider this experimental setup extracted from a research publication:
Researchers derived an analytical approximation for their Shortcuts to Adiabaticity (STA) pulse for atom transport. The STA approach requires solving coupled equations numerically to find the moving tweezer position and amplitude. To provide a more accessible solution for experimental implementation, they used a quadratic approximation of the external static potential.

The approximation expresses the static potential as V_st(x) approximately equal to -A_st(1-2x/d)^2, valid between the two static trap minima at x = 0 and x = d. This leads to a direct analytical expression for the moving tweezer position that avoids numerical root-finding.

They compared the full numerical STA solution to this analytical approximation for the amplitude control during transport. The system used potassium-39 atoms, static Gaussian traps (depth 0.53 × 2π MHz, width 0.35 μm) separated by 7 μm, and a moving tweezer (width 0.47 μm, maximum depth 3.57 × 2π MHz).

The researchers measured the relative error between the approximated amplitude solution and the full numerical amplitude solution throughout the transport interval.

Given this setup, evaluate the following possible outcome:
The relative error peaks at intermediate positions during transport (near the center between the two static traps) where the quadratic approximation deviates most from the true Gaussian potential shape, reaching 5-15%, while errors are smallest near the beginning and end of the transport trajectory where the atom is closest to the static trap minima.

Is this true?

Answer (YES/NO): NO